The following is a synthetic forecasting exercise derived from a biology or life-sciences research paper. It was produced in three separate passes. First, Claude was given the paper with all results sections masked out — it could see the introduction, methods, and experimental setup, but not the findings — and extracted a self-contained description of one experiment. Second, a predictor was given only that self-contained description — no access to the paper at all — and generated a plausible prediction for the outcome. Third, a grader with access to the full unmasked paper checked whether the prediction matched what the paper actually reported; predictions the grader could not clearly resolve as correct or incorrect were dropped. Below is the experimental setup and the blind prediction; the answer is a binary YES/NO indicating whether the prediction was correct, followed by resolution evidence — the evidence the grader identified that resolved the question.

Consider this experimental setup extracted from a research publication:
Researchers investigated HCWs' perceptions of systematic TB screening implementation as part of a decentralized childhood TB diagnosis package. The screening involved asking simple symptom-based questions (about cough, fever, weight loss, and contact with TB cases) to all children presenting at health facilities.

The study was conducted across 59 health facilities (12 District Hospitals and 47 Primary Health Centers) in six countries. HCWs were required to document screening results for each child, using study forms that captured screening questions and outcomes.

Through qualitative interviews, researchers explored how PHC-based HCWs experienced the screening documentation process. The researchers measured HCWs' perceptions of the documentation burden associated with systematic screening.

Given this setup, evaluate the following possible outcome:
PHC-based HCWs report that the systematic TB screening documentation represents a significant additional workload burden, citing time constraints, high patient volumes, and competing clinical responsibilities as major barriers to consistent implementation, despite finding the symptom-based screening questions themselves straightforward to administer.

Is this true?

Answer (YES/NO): YES